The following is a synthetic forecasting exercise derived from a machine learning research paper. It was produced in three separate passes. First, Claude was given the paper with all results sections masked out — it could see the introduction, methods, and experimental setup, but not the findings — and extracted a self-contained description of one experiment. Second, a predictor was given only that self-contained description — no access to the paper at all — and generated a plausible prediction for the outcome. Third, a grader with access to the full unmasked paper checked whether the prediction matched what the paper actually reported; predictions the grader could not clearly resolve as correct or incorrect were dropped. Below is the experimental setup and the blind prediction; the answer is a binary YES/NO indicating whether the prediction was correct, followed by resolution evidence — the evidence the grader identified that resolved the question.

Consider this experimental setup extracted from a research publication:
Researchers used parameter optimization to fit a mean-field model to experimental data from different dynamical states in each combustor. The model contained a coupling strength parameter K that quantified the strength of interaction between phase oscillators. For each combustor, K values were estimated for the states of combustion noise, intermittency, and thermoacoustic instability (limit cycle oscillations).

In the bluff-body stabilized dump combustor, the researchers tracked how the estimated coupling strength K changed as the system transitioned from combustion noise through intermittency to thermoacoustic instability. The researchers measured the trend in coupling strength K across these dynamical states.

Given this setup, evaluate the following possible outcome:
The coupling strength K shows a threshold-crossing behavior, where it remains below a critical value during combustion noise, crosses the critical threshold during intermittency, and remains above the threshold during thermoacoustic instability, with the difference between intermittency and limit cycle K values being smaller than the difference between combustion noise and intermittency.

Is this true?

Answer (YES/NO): NO